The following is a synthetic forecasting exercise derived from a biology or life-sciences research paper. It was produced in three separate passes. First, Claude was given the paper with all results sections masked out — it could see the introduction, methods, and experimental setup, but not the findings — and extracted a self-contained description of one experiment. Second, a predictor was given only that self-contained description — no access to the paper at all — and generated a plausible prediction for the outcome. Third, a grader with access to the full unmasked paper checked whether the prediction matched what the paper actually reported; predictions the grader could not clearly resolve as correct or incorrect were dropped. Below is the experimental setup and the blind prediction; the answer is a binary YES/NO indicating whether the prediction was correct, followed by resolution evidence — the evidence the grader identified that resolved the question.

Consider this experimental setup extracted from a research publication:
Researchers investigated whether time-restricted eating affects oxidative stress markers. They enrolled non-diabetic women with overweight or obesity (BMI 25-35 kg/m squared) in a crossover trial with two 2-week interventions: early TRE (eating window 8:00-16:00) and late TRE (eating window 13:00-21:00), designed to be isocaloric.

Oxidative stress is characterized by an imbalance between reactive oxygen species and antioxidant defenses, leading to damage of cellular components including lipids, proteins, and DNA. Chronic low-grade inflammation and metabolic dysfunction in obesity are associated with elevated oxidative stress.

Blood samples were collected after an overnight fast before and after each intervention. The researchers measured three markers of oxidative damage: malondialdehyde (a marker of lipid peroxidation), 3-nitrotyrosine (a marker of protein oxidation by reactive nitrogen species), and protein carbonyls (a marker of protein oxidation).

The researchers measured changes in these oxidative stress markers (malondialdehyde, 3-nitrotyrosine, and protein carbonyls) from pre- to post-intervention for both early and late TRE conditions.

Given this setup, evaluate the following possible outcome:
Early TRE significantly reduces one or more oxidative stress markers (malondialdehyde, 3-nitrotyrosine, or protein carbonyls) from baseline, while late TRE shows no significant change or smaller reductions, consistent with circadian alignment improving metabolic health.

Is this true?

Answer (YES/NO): NO